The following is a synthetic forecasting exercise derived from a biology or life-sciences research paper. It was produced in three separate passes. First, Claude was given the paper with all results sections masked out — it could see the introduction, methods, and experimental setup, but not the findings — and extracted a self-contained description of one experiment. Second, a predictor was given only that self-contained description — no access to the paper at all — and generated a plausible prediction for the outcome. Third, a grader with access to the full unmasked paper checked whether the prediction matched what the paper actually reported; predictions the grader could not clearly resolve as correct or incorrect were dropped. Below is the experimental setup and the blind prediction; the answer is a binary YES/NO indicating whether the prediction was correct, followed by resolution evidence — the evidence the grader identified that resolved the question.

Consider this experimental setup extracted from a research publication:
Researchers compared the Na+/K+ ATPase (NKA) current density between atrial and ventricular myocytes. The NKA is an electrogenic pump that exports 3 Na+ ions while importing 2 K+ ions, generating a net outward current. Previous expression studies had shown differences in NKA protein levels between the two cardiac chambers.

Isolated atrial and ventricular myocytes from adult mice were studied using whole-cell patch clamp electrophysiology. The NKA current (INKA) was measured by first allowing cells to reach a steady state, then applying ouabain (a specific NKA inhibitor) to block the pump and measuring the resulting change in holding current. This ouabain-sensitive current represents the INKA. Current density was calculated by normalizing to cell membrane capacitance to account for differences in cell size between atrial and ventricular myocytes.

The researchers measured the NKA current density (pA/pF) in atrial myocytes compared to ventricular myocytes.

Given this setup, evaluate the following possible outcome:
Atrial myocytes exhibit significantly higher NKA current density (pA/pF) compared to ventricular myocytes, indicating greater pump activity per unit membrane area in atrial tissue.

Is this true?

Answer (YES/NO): YES